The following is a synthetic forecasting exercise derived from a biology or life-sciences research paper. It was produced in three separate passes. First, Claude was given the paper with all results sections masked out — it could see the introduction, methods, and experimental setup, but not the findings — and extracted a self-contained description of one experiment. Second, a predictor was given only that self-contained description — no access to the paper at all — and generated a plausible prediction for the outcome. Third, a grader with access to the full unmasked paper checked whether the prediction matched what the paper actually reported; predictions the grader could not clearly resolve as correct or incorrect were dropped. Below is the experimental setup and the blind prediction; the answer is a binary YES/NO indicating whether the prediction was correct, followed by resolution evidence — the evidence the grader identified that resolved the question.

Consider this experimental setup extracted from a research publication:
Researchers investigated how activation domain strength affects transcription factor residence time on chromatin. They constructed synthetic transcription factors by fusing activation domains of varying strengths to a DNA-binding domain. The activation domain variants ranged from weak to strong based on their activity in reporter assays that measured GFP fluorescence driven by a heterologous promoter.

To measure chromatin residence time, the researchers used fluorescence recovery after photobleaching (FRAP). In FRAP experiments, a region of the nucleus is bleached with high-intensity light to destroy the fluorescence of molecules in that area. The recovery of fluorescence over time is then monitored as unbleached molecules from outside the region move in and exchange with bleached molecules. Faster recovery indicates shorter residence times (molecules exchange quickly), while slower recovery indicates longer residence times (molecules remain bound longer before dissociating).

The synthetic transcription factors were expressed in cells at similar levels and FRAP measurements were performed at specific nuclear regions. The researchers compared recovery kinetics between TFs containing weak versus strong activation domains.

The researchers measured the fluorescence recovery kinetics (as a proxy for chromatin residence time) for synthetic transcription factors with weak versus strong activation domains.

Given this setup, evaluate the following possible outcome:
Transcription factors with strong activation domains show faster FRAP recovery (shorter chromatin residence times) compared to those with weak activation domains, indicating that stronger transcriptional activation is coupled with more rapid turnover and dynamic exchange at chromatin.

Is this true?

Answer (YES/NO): NO